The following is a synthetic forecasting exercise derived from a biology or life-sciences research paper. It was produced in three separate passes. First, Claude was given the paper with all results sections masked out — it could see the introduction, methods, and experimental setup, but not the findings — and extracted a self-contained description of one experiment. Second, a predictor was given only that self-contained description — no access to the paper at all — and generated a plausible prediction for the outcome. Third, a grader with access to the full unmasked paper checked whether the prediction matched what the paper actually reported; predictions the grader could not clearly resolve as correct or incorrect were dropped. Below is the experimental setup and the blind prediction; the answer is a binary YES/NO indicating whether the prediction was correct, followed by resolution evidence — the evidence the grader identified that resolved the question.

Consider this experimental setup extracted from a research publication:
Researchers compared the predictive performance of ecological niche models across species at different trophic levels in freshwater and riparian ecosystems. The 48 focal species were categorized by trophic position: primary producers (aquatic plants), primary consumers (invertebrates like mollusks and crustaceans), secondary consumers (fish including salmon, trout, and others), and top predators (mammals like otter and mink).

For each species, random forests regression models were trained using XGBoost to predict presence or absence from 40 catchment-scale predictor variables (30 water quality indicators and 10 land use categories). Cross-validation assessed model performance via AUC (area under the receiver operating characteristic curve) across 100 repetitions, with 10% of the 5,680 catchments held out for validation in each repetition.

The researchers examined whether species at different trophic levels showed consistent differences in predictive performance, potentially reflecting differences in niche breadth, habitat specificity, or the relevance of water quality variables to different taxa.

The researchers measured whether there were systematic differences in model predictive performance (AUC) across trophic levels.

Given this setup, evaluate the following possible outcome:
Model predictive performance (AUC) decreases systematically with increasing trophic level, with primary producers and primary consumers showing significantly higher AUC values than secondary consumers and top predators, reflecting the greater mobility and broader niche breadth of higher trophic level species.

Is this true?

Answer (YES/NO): NO